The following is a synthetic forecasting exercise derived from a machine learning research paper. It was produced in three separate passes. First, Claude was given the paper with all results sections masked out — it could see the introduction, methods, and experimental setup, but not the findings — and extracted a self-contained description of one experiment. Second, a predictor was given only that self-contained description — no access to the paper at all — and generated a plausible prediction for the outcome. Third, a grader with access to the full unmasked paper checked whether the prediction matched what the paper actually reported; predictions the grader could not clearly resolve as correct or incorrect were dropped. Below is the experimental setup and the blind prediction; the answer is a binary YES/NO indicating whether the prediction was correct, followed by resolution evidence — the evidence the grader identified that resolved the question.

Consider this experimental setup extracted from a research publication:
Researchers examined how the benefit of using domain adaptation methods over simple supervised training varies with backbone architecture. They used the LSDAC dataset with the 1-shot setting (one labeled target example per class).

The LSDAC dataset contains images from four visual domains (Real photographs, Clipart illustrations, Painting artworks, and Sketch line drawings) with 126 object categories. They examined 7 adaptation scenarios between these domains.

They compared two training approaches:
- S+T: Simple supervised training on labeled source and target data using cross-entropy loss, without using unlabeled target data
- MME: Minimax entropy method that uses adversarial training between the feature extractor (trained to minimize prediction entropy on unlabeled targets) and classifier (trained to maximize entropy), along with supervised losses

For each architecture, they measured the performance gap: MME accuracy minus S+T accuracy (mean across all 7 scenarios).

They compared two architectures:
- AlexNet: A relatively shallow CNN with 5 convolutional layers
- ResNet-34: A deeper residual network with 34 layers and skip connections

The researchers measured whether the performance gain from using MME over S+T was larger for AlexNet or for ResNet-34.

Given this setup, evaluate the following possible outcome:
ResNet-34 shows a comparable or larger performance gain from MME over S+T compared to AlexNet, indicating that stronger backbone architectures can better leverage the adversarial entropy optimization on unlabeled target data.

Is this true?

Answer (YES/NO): YES